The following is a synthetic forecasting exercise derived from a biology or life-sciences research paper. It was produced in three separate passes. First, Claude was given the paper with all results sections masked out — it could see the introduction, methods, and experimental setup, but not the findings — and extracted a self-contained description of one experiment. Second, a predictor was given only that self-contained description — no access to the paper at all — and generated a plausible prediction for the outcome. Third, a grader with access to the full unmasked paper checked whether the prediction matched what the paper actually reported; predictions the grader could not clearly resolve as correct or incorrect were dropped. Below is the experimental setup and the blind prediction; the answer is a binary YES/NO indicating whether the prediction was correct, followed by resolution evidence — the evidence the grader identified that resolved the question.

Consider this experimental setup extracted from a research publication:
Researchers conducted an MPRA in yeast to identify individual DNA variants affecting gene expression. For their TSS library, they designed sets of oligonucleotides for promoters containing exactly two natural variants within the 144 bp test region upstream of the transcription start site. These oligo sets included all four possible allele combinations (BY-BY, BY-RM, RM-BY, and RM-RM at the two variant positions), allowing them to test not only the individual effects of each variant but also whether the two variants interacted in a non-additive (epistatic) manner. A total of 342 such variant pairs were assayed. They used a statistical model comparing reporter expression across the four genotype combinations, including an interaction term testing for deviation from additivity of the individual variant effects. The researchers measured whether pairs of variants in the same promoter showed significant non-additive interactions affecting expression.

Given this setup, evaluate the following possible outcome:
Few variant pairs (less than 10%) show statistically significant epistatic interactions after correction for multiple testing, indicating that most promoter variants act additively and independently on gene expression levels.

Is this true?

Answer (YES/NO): YES